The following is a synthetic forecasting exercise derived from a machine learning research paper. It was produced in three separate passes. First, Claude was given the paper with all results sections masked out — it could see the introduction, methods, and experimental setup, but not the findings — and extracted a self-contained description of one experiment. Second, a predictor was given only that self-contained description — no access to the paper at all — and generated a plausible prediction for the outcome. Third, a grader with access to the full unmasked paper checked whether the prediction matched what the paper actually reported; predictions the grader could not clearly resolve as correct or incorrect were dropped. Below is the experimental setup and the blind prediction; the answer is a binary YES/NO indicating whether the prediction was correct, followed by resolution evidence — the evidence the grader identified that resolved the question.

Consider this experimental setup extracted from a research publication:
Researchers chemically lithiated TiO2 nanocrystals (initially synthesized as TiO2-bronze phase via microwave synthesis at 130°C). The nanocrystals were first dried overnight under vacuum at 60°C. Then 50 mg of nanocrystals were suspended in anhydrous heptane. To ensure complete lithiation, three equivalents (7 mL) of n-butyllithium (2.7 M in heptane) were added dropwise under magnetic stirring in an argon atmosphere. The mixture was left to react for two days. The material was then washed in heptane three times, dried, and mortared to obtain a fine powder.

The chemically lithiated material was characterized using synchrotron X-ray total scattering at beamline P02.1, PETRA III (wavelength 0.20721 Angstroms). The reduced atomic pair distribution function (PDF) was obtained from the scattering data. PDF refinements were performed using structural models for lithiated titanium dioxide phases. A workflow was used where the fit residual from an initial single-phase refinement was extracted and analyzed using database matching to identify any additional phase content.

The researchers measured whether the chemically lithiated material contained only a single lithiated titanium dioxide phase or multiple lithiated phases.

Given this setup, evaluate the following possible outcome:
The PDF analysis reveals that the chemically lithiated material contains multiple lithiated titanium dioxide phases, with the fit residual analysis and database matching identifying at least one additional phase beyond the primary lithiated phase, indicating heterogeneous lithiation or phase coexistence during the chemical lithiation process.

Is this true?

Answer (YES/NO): YES